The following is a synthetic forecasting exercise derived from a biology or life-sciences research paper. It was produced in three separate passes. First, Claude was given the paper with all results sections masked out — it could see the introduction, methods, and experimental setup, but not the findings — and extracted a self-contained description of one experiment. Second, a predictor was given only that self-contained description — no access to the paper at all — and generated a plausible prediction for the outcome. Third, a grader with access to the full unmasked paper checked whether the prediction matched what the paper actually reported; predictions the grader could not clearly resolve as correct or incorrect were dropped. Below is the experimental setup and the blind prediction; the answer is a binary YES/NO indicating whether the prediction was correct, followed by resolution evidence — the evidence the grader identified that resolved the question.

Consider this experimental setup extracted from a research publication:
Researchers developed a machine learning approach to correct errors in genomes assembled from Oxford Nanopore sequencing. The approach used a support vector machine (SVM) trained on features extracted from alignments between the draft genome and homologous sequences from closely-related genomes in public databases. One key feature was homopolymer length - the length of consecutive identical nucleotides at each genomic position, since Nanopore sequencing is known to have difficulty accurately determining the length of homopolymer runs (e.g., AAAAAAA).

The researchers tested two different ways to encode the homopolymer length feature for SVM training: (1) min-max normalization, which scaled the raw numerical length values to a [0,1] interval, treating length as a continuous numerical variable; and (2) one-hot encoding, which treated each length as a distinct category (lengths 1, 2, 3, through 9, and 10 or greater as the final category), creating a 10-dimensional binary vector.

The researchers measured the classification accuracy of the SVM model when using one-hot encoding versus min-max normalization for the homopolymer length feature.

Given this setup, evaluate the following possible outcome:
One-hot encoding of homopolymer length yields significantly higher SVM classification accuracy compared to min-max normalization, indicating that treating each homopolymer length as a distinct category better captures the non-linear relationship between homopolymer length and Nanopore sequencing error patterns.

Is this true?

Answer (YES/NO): YES